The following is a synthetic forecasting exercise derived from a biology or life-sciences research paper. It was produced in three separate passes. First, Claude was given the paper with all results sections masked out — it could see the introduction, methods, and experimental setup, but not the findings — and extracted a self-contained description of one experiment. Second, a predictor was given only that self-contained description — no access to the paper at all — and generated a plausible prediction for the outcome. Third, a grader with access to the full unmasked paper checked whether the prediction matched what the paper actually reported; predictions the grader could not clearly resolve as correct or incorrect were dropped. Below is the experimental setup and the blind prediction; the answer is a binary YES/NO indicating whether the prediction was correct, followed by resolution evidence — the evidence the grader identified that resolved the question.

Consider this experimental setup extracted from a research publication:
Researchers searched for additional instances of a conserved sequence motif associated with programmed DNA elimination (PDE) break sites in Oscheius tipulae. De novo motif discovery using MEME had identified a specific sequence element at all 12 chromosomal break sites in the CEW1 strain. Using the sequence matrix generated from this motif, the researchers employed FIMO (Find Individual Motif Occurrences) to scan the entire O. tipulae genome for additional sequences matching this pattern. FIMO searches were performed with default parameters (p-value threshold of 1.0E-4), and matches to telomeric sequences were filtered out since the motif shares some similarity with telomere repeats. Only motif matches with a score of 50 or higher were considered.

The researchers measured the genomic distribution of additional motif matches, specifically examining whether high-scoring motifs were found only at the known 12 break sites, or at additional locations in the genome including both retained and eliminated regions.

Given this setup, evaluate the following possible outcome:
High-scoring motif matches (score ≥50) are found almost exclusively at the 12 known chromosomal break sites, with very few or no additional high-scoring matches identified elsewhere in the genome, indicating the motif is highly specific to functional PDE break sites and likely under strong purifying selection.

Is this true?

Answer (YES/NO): NO